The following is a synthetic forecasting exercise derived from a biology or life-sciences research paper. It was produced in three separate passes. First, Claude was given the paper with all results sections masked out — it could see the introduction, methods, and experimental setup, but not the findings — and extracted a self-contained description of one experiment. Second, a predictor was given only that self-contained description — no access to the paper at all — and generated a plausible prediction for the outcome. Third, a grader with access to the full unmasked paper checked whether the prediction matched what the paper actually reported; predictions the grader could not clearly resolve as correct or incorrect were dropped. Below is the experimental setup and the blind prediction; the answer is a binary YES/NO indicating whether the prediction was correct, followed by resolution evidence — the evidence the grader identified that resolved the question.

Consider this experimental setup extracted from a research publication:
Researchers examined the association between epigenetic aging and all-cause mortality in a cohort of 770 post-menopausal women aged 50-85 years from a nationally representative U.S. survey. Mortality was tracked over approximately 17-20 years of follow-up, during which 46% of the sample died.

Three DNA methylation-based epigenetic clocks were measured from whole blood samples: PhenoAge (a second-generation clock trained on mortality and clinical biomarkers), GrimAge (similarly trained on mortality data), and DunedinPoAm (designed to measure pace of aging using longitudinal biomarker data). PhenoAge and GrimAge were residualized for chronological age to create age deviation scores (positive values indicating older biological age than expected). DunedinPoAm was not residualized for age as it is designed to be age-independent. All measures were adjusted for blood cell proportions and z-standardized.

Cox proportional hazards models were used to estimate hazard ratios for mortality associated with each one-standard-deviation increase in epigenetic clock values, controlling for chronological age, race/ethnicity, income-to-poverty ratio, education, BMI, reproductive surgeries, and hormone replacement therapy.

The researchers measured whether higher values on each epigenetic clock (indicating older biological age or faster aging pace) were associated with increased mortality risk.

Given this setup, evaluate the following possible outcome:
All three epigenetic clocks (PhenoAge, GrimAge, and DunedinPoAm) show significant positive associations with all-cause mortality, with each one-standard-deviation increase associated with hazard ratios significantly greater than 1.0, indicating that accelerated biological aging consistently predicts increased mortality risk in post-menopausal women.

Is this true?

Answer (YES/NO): YES